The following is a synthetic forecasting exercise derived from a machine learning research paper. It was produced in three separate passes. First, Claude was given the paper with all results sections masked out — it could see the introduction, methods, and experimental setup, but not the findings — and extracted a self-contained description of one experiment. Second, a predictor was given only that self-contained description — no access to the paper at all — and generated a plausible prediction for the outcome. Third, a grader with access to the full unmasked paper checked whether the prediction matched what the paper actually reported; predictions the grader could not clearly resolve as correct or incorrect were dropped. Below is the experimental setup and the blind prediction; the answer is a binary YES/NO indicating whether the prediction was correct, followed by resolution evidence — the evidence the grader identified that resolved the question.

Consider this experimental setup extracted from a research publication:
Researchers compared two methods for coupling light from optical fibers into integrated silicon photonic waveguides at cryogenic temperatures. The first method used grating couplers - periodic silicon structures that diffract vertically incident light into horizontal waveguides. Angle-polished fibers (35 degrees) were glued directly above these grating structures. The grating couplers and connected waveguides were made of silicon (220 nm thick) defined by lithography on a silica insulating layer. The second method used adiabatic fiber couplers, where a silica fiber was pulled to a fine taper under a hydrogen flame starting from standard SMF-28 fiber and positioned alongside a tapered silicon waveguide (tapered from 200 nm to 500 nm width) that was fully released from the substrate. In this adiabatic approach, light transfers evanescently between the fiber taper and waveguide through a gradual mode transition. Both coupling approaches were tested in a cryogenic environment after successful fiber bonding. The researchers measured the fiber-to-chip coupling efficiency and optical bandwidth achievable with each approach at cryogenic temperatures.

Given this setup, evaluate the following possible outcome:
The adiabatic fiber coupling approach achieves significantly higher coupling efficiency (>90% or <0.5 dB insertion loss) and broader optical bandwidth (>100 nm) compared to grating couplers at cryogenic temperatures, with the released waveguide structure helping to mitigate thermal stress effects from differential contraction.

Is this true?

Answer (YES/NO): NO